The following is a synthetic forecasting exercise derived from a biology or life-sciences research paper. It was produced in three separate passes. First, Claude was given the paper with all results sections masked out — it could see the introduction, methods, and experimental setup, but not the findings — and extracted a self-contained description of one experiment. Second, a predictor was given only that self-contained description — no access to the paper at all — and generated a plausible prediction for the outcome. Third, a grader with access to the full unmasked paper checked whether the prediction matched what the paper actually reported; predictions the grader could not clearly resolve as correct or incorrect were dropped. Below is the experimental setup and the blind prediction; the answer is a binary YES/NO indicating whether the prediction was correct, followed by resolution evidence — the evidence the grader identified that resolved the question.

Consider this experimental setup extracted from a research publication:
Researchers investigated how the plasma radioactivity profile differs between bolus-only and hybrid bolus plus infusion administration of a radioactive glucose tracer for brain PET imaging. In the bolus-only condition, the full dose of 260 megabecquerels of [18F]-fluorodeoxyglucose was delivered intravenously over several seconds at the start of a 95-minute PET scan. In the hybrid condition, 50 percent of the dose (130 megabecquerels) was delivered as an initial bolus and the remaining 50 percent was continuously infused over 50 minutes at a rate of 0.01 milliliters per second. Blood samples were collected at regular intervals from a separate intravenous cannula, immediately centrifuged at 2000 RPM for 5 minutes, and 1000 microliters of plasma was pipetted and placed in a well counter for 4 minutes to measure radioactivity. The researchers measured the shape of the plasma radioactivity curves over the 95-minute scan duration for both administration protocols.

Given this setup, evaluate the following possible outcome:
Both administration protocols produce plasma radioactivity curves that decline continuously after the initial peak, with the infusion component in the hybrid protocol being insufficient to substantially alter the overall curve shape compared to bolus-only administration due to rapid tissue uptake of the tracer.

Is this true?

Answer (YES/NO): NO